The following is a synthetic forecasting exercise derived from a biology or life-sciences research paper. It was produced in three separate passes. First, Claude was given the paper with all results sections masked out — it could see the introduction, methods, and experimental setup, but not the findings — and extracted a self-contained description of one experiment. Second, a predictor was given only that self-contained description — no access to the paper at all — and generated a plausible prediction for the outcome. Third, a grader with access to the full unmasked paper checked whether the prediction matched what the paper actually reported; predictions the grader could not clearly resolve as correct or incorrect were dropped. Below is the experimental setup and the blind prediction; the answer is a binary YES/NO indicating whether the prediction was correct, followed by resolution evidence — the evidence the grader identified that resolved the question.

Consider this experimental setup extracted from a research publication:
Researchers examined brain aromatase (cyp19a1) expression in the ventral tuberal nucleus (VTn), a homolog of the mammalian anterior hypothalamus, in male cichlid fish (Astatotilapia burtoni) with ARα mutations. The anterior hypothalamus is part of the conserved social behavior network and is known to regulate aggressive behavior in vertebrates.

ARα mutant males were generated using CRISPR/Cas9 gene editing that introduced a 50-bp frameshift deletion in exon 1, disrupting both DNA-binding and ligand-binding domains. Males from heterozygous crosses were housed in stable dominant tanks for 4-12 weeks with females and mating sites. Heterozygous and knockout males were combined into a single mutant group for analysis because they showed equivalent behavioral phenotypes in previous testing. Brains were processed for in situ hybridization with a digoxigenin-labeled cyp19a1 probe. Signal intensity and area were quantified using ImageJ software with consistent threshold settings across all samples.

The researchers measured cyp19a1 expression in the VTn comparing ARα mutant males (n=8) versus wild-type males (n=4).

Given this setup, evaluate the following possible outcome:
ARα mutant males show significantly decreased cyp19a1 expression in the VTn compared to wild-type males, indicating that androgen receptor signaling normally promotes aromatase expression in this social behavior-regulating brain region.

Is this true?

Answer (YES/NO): NO